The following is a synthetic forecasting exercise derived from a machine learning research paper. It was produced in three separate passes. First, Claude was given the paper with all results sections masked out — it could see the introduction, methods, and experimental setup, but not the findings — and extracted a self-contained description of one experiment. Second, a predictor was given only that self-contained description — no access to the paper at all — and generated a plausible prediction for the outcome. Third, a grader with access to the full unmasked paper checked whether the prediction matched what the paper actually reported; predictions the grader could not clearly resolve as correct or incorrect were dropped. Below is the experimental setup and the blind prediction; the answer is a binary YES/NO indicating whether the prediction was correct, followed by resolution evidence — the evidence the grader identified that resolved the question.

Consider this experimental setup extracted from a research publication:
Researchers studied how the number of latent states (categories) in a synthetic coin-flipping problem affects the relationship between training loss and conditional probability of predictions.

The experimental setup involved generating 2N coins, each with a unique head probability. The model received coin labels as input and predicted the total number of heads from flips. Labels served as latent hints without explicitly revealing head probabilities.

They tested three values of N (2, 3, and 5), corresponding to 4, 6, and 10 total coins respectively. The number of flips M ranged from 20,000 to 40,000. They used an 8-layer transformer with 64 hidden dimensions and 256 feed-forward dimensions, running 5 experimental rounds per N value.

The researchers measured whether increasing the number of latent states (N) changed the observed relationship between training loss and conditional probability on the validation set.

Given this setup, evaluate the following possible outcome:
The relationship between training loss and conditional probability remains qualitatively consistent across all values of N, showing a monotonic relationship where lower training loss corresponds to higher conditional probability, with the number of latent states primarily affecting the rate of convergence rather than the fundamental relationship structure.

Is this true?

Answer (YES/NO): NO